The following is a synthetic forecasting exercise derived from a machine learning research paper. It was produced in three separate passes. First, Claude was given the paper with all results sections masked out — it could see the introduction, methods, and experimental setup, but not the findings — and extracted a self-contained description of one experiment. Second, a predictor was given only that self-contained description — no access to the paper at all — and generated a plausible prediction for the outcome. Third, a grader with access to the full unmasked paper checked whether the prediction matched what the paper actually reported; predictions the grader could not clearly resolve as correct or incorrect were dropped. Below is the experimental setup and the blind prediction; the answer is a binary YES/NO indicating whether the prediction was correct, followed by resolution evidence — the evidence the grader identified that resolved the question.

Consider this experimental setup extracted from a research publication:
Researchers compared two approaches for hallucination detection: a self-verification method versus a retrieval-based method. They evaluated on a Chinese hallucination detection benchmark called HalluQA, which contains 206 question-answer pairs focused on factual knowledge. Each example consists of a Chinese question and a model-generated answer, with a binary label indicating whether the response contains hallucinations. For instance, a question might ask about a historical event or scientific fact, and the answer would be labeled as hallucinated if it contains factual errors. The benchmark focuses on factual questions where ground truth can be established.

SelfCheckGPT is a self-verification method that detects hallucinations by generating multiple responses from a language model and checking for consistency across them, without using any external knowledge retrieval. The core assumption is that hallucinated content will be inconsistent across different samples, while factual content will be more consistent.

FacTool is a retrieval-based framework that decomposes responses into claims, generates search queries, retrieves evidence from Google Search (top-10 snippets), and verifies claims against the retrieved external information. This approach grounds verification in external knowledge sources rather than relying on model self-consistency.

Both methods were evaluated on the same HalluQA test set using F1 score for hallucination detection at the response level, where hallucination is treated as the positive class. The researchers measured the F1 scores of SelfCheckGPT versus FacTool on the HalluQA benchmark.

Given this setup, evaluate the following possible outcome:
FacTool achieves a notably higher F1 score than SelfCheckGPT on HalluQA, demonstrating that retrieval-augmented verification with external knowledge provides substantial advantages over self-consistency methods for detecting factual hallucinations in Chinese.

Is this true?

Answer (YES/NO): NO